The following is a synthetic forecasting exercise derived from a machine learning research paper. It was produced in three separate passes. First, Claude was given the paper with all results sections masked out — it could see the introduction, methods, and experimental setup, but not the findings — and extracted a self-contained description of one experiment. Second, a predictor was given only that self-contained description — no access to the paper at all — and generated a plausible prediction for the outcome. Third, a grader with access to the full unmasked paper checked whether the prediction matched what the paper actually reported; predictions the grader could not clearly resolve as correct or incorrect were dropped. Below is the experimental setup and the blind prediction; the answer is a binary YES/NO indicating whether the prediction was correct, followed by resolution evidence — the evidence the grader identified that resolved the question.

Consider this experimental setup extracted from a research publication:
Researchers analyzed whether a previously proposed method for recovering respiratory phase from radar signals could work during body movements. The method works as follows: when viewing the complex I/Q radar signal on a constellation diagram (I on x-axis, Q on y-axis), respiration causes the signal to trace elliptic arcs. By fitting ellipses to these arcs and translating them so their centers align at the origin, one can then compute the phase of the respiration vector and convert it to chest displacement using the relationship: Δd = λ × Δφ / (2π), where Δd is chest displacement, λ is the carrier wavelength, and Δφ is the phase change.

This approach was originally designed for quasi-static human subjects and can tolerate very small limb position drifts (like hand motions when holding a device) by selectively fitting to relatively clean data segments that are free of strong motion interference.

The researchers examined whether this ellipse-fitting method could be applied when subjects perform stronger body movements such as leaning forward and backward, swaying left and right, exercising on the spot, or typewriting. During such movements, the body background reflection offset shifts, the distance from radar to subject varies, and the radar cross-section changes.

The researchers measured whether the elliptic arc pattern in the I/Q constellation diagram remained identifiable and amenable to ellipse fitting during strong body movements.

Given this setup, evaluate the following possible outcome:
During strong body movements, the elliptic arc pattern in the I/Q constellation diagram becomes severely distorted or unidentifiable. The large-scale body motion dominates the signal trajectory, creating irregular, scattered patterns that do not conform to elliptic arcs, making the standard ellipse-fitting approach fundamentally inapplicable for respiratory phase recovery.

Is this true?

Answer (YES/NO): YES